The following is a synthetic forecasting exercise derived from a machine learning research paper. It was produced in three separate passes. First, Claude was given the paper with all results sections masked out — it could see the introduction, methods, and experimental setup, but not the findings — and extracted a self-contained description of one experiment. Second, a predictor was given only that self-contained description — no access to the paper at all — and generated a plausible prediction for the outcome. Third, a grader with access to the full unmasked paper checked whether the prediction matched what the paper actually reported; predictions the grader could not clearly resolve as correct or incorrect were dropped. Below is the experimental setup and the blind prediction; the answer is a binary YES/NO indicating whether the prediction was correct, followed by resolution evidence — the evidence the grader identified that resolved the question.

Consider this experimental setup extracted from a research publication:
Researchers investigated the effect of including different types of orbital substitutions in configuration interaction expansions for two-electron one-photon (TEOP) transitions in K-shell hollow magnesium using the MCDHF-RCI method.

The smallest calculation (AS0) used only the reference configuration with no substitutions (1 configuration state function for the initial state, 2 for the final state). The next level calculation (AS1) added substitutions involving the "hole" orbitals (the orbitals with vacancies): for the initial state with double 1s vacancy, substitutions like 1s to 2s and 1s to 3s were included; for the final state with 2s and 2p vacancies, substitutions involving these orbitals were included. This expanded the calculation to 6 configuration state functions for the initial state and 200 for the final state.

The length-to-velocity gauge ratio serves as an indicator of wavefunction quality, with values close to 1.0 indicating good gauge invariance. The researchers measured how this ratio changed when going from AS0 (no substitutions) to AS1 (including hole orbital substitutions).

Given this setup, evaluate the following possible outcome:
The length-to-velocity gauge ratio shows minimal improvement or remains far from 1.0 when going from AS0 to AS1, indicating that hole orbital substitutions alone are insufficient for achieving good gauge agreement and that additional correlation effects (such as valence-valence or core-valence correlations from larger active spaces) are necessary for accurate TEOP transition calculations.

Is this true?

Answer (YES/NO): NO